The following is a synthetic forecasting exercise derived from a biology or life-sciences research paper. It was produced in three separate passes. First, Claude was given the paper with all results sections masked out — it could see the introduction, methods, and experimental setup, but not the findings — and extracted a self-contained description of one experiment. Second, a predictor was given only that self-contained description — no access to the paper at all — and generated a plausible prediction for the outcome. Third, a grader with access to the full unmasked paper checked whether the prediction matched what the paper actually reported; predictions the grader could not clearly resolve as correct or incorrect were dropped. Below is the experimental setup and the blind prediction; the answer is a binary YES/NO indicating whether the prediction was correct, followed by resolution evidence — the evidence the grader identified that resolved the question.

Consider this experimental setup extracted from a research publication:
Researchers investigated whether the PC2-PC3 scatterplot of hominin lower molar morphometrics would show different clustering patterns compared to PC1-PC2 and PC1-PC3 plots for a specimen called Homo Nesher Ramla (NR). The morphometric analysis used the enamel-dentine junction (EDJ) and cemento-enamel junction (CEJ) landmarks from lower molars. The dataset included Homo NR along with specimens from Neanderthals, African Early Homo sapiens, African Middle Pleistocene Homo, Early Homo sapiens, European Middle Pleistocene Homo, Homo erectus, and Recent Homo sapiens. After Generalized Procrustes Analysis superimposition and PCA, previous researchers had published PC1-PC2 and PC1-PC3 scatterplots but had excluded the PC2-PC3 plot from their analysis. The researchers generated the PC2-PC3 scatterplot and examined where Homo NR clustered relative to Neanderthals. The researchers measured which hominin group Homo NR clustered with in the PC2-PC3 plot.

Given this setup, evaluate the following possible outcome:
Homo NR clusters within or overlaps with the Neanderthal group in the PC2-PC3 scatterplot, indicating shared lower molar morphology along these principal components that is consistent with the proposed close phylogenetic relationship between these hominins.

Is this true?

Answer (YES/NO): YES